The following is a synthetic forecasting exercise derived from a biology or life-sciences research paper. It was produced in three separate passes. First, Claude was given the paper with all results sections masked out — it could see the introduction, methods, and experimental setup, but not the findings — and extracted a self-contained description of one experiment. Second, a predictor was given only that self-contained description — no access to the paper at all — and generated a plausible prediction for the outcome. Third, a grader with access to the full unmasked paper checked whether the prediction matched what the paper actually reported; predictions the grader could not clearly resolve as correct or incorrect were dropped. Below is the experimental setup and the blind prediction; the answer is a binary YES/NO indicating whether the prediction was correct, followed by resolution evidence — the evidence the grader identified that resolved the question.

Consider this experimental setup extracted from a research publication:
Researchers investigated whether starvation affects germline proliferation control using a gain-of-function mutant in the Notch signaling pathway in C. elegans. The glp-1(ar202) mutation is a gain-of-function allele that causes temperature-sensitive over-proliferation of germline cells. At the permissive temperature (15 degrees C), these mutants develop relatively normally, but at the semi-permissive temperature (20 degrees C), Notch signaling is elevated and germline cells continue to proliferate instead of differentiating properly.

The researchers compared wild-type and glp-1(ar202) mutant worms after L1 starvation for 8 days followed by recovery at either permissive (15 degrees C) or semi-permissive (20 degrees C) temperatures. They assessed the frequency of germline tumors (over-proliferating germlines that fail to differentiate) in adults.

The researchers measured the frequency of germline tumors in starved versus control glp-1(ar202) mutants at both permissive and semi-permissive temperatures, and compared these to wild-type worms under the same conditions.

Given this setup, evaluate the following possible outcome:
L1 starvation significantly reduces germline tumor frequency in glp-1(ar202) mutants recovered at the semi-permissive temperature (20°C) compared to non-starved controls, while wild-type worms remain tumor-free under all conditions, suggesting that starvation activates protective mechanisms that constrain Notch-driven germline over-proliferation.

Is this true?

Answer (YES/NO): NO